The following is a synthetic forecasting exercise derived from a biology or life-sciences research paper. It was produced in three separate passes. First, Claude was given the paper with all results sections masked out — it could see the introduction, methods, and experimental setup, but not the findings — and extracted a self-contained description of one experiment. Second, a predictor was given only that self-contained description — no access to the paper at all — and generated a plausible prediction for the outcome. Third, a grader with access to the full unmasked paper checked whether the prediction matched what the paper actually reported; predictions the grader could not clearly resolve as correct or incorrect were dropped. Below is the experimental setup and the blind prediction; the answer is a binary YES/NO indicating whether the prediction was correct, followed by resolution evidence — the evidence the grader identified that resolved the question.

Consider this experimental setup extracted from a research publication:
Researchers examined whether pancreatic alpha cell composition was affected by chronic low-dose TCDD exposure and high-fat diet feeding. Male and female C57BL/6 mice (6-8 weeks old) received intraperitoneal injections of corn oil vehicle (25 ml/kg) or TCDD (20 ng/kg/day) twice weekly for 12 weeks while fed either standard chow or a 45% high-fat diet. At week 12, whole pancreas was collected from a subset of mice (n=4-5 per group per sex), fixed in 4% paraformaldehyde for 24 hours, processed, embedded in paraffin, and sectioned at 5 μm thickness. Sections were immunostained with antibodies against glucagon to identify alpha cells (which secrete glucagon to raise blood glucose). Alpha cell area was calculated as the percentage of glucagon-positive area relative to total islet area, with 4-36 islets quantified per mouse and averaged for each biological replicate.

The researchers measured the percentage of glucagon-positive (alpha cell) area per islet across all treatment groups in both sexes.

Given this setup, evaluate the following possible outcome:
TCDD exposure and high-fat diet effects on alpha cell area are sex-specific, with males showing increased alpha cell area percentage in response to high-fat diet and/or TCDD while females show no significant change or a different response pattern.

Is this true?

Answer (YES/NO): NO